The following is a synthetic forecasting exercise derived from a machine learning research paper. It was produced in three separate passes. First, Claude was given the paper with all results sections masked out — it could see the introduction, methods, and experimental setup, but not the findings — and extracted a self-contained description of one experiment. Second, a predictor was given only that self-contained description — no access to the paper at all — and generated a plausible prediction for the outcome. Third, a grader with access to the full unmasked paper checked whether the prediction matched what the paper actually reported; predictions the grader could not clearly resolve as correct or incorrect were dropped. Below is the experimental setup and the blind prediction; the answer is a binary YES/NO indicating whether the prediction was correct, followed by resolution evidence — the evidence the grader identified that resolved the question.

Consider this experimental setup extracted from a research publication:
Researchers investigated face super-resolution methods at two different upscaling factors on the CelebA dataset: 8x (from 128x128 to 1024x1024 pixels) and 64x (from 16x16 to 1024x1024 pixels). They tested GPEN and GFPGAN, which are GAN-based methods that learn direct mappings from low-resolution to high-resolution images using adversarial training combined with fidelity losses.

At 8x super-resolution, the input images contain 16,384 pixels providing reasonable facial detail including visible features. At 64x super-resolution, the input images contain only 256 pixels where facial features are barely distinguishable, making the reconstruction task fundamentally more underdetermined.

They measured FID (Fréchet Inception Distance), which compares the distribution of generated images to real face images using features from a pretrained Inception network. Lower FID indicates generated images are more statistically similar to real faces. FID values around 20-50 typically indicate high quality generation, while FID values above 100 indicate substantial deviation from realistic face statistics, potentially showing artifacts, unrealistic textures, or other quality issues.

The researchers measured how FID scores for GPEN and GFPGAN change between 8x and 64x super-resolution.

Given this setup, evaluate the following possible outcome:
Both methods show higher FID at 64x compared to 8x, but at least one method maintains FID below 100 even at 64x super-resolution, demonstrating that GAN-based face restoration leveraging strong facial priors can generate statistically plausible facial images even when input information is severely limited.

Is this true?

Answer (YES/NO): NO